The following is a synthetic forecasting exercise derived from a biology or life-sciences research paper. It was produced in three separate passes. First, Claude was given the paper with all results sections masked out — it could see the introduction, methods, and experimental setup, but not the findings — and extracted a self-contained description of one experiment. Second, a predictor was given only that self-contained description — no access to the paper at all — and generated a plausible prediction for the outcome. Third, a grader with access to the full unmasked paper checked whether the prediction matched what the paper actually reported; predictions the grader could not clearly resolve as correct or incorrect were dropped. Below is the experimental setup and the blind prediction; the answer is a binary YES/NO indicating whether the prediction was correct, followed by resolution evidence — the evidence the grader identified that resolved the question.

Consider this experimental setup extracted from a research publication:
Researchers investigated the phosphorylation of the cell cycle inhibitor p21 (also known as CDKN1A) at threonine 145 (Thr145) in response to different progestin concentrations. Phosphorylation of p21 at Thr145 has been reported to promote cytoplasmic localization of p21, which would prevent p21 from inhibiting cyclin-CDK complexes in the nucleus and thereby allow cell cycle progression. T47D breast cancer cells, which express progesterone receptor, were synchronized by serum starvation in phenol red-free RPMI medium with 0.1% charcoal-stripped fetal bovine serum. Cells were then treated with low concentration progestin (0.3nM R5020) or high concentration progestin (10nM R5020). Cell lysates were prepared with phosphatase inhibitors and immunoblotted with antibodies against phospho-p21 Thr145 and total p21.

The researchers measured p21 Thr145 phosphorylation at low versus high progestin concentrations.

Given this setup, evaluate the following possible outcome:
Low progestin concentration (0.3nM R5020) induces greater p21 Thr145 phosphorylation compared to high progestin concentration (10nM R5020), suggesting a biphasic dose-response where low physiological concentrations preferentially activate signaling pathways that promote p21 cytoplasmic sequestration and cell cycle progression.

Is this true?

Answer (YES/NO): YES